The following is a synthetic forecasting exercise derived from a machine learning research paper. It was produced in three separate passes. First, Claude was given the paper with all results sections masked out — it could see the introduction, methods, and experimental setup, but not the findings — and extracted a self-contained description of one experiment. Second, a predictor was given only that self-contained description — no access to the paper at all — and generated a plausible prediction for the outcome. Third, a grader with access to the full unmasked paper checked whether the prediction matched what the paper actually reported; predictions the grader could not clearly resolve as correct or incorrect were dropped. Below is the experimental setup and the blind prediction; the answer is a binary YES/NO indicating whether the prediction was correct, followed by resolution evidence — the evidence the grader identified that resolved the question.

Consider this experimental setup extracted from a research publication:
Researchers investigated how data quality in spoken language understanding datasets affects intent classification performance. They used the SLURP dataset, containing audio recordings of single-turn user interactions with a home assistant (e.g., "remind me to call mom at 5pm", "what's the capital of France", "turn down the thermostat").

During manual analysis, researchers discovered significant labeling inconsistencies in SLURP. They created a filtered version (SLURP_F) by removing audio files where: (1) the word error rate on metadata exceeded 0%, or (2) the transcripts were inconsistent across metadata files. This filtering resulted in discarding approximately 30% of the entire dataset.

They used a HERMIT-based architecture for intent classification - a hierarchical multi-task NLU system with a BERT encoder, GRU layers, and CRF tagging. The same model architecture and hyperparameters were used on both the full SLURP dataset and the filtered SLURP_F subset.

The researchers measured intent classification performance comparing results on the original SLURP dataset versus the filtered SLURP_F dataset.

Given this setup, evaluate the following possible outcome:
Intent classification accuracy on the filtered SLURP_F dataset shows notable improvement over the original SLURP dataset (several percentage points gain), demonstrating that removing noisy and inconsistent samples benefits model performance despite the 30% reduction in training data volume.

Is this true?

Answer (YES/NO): NO